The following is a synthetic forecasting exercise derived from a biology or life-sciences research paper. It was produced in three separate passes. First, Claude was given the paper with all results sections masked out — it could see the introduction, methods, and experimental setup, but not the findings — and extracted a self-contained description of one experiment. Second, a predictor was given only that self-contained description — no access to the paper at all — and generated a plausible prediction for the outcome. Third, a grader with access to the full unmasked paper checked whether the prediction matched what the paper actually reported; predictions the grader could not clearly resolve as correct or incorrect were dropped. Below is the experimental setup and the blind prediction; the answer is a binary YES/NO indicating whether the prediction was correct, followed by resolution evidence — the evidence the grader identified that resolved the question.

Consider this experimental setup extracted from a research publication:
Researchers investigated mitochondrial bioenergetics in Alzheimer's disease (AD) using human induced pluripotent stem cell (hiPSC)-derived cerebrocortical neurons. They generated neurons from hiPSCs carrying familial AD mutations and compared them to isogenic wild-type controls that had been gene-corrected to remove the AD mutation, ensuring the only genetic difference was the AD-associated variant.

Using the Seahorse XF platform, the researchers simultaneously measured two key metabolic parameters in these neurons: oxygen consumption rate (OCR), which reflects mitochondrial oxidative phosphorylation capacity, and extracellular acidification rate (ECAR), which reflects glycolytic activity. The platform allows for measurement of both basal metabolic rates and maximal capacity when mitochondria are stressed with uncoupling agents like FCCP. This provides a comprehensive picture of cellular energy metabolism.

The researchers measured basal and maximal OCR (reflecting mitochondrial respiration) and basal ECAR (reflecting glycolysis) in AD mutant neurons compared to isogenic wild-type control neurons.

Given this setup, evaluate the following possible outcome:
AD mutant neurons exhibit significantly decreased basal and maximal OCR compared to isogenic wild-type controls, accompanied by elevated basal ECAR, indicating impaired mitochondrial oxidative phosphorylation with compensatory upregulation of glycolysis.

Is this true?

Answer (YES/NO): NO